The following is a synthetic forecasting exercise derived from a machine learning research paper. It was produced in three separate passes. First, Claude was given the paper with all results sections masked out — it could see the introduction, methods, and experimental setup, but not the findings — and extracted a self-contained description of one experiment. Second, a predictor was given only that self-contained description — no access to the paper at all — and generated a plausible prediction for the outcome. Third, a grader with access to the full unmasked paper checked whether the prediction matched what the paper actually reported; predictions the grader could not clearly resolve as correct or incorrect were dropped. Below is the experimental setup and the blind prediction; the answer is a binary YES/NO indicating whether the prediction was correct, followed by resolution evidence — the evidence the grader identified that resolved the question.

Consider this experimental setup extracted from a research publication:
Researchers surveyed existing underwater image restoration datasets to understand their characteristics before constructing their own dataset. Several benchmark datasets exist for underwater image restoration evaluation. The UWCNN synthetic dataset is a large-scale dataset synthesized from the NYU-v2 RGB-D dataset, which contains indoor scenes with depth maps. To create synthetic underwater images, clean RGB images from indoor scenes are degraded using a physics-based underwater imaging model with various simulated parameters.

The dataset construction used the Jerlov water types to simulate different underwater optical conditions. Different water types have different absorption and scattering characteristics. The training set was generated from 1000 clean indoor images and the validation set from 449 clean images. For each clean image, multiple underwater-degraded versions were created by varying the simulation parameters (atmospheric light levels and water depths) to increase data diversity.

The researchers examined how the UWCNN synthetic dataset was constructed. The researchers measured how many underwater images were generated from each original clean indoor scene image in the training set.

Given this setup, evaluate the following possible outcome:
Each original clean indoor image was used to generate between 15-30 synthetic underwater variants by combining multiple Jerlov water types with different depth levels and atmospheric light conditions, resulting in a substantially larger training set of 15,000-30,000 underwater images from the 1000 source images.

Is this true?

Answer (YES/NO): NO